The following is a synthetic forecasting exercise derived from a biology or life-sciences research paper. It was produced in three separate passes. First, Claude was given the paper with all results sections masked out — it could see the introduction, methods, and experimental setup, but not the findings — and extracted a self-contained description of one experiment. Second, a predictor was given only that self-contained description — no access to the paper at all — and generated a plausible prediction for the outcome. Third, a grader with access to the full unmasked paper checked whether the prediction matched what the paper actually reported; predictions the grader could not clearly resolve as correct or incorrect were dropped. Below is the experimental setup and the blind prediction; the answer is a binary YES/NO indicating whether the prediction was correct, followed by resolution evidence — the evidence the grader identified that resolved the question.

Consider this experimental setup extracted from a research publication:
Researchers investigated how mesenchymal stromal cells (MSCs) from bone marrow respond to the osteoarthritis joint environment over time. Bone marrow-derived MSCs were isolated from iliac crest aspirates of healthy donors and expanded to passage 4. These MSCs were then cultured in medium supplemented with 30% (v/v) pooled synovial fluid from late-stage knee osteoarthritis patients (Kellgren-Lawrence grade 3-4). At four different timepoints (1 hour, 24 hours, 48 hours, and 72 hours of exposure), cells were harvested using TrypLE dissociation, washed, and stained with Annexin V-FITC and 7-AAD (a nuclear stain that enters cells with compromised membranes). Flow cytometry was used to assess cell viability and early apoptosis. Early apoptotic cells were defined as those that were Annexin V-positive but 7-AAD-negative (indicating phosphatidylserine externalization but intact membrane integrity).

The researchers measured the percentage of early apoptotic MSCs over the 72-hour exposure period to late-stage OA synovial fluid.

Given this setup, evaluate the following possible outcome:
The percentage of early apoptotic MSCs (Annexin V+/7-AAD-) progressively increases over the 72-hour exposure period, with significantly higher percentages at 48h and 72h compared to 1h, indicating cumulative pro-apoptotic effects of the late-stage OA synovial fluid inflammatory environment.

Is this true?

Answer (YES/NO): NO